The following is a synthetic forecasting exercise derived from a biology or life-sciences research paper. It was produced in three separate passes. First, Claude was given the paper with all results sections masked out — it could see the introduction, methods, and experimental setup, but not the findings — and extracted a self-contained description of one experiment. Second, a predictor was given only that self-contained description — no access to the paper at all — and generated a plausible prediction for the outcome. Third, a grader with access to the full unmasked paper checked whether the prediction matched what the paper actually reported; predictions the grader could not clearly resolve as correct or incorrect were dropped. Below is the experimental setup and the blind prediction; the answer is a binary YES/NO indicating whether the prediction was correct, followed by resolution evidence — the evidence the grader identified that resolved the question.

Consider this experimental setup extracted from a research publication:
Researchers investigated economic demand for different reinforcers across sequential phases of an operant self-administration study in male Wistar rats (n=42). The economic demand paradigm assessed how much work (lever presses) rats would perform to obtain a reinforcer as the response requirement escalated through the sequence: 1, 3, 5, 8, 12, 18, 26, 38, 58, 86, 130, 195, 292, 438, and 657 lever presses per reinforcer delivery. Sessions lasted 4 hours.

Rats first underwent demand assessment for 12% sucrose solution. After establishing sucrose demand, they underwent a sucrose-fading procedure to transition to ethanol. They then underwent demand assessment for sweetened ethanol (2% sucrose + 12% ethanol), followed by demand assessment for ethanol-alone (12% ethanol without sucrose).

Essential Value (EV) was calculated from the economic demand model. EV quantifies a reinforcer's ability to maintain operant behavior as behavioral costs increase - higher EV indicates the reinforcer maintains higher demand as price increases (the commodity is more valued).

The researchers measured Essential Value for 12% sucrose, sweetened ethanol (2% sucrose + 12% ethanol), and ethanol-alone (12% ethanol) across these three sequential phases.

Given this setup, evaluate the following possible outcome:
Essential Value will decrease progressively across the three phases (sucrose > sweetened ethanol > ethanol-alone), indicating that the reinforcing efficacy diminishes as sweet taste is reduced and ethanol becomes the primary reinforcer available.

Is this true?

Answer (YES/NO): YES